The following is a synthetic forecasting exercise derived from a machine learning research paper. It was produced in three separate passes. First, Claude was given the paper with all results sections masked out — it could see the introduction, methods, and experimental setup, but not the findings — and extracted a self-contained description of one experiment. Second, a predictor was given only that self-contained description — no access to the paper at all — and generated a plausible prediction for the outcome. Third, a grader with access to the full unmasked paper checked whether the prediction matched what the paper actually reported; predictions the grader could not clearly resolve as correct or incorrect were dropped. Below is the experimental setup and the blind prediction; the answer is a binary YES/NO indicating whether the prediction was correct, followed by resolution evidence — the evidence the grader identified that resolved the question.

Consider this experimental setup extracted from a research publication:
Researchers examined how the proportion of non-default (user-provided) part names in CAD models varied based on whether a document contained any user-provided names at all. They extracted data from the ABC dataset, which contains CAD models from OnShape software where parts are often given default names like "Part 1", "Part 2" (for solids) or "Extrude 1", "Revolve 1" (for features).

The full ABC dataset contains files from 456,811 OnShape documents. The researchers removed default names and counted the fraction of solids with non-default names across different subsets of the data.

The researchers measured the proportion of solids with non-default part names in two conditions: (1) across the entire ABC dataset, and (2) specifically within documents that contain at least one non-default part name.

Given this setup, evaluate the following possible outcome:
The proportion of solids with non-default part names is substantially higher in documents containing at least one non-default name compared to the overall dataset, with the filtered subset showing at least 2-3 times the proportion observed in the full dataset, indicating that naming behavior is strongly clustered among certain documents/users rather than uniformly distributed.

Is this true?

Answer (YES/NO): NO